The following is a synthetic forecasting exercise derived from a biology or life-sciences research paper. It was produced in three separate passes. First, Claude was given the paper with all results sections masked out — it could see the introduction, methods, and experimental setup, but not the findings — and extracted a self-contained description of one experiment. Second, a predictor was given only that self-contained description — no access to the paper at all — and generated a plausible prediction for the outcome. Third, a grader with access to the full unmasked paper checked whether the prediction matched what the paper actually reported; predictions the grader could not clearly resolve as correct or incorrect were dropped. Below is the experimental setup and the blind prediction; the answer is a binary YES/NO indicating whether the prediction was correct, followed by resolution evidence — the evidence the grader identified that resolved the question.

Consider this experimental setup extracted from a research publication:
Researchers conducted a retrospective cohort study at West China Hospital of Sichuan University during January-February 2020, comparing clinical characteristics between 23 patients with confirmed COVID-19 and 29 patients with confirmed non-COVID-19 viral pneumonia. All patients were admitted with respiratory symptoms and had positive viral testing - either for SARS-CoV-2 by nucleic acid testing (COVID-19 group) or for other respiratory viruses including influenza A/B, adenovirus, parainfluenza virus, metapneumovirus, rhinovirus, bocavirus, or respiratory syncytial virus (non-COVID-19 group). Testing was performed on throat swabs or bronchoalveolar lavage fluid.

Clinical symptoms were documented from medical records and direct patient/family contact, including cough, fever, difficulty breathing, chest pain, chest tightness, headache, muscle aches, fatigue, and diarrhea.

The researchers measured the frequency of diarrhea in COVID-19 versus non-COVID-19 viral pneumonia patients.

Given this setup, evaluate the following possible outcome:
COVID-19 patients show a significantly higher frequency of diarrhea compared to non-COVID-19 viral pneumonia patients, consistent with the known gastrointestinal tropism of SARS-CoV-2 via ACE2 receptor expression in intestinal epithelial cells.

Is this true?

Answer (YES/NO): NO